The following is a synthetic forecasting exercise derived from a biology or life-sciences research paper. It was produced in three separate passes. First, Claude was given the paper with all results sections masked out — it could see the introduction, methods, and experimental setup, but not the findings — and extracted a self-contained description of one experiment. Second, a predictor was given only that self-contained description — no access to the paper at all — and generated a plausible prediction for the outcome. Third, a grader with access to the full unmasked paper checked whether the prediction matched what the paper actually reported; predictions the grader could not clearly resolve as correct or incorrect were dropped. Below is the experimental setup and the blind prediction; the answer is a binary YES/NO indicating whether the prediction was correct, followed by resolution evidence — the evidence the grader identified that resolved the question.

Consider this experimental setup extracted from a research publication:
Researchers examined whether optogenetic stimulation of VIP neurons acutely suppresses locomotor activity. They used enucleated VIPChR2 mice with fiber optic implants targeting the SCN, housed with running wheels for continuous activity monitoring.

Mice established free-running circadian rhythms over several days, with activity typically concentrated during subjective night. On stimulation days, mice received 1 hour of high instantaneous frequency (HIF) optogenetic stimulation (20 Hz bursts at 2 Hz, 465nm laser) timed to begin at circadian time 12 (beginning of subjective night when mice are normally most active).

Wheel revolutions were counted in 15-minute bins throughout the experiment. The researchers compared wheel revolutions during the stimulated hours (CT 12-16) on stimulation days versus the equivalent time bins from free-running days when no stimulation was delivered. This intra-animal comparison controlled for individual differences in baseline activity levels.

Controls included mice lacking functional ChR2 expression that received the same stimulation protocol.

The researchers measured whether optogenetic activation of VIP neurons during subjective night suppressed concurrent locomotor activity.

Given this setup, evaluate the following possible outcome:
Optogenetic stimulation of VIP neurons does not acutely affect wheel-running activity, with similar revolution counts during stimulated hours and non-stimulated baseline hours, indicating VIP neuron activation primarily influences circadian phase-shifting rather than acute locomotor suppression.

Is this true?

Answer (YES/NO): NO